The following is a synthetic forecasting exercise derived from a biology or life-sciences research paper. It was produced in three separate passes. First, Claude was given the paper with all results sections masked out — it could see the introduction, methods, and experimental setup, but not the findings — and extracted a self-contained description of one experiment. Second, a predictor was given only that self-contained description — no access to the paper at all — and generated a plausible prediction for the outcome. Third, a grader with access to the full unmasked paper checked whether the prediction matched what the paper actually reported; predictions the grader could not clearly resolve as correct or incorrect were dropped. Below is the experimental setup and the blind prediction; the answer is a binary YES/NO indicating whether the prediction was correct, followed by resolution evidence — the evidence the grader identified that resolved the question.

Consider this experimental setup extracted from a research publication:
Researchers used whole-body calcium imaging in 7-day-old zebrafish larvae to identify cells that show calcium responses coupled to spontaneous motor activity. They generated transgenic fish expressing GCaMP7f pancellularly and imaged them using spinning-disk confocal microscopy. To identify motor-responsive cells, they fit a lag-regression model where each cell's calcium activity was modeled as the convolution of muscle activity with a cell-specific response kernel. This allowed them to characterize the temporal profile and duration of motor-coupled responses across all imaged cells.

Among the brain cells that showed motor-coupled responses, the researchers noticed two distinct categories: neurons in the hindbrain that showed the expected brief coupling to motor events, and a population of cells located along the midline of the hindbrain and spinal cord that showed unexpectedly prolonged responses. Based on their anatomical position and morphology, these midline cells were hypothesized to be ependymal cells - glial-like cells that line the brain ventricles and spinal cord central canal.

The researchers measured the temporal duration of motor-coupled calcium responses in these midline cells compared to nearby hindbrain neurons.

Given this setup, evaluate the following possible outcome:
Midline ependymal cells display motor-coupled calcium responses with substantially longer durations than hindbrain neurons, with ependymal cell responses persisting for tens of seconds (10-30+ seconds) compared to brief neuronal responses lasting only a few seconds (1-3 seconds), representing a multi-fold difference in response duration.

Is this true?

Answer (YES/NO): YES